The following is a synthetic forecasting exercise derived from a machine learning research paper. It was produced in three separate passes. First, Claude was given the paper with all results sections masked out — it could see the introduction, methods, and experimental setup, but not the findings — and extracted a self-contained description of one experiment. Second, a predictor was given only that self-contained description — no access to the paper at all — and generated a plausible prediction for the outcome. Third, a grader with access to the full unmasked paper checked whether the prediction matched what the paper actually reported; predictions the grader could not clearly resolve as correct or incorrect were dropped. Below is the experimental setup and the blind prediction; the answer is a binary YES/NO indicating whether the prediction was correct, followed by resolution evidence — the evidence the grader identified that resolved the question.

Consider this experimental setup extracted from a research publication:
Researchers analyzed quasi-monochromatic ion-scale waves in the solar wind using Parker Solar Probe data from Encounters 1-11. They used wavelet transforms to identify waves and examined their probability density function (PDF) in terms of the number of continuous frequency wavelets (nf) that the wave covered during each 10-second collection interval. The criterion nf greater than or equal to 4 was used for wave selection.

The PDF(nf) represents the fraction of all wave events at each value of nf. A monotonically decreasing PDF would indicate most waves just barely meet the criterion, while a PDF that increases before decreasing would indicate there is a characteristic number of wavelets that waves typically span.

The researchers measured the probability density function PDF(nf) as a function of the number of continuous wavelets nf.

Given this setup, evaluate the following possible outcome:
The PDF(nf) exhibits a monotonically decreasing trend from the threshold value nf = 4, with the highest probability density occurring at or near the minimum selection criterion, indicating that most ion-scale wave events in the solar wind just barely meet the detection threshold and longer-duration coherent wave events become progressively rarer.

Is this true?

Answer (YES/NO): NO